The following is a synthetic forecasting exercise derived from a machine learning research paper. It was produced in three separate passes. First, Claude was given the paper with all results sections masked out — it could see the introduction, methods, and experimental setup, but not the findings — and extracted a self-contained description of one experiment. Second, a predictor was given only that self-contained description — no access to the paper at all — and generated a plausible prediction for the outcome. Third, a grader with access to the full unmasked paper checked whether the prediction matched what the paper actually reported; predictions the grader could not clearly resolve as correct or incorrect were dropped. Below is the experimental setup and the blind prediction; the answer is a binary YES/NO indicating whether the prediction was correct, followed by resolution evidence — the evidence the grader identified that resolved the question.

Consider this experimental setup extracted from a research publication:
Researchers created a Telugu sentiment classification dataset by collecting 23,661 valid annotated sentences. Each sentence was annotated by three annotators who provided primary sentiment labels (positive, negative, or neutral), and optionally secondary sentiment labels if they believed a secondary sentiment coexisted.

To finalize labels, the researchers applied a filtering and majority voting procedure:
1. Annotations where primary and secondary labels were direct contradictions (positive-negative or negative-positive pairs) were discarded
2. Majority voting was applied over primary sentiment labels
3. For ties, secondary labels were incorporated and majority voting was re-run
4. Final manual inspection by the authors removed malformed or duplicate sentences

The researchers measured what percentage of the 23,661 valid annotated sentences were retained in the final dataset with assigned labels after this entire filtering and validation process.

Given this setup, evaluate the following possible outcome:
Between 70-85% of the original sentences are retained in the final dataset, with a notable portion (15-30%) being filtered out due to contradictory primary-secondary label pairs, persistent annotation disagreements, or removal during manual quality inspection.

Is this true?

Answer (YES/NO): NO